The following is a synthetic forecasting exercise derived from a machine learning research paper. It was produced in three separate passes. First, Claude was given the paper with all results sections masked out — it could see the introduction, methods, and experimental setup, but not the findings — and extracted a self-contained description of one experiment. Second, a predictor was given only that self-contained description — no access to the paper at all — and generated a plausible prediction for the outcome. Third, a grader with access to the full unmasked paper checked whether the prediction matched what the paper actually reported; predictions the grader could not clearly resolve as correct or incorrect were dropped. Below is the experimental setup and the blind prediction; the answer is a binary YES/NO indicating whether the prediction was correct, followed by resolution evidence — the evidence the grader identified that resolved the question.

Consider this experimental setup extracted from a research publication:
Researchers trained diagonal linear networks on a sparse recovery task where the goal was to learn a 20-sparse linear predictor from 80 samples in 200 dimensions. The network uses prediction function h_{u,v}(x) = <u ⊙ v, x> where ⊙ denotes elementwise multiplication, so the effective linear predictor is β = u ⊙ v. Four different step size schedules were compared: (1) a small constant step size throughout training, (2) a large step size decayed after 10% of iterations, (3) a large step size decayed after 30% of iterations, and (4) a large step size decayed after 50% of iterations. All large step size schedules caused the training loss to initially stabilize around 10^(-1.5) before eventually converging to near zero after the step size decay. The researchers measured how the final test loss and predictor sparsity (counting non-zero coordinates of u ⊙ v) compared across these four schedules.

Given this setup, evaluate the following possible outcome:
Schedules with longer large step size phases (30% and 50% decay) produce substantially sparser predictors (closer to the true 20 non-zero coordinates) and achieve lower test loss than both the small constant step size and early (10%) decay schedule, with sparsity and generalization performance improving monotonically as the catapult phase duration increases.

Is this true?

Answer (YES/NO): YES